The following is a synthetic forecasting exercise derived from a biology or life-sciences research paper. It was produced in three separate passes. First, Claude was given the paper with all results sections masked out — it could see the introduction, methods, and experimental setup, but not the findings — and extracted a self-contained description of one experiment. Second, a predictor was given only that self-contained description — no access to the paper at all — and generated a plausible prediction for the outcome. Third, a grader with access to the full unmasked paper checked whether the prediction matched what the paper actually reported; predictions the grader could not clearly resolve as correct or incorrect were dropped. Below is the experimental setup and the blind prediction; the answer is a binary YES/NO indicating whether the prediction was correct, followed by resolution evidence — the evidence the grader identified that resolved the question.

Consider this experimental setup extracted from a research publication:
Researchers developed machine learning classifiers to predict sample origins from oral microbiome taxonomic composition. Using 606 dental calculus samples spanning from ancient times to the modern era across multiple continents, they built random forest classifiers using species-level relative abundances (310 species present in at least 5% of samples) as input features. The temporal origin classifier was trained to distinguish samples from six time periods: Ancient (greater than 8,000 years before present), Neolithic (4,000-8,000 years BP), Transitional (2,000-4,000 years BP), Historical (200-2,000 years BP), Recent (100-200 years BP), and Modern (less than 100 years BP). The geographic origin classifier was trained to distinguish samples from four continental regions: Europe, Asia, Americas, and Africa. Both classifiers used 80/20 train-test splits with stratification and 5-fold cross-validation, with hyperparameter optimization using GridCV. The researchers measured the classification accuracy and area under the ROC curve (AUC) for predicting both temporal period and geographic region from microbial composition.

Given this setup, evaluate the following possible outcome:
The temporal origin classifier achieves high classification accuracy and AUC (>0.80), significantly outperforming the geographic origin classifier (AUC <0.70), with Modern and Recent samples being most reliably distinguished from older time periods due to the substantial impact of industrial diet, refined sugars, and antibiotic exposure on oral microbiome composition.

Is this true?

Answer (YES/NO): NO